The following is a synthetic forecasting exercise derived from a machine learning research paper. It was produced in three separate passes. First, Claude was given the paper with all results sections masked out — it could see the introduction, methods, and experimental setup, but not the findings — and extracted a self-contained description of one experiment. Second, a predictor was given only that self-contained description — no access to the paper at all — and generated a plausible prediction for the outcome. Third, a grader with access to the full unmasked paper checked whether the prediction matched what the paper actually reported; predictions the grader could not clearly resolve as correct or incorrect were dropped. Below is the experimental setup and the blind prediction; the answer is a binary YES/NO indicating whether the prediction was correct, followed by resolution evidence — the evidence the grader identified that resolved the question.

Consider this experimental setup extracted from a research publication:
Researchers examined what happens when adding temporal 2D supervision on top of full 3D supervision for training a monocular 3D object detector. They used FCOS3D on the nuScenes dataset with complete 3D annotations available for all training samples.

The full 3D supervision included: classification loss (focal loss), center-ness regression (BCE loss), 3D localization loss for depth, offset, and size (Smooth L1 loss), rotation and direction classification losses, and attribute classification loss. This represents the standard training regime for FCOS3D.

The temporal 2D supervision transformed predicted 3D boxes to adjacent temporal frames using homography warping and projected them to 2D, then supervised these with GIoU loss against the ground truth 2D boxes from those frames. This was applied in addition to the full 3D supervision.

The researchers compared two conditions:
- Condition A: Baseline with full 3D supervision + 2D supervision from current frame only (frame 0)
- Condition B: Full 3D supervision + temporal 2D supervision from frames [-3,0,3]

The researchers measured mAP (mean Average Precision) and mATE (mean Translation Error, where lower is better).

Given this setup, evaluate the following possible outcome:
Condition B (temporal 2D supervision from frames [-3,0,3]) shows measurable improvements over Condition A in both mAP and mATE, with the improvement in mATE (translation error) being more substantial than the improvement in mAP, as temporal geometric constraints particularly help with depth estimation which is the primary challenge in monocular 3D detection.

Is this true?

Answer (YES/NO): NO